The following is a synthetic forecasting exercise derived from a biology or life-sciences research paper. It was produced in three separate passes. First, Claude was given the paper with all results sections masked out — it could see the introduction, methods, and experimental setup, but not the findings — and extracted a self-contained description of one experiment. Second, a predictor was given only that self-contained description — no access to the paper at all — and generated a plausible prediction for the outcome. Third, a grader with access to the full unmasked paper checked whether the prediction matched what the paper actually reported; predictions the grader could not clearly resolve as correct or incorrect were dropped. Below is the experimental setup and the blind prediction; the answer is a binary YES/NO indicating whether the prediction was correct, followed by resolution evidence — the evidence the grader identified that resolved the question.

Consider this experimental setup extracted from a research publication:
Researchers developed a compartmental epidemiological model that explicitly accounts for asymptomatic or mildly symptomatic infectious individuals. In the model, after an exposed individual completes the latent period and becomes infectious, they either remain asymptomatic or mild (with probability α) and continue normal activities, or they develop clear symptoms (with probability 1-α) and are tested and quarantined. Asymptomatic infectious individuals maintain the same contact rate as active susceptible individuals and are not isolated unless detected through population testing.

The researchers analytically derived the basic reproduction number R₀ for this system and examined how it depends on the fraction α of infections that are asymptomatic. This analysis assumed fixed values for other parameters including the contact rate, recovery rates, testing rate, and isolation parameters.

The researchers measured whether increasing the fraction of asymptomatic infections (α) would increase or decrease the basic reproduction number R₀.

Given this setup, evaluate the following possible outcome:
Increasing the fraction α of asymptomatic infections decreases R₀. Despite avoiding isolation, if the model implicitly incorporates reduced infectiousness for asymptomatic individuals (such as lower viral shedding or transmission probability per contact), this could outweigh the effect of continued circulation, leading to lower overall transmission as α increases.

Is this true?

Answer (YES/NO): NO